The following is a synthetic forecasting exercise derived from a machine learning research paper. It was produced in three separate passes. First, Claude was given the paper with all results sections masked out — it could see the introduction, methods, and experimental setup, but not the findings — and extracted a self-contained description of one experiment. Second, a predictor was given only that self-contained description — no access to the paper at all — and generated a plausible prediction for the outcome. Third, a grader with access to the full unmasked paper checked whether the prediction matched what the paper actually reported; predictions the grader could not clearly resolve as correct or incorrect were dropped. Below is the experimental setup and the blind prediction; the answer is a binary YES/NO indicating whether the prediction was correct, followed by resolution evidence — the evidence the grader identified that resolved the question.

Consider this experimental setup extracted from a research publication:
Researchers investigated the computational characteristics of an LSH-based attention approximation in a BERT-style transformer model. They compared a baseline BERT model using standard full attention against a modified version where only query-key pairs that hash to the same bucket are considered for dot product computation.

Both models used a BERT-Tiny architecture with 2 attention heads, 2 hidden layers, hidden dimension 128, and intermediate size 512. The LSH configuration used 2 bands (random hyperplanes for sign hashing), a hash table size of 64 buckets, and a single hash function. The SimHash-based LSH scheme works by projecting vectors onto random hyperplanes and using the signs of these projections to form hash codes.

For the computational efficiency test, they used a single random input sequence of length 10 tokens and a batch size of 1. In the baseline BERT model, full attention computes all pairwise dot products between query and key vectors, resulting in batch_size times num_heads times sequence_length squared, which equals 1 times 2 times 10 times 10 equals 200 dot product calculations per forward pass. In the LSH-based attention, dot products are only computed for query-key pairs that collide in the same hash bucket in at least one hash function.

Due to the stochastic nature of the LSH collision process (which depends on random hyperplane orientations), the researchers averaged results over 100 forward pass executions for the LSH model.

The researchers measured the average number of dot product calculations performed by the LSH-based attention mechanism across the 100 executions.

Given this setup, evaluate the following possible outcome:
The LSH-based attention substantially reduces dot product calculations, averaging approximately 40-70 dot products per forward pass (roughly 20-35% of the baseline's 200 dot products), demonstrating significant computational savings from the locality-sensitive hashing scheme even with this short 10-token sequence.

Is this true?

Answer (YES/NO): NO